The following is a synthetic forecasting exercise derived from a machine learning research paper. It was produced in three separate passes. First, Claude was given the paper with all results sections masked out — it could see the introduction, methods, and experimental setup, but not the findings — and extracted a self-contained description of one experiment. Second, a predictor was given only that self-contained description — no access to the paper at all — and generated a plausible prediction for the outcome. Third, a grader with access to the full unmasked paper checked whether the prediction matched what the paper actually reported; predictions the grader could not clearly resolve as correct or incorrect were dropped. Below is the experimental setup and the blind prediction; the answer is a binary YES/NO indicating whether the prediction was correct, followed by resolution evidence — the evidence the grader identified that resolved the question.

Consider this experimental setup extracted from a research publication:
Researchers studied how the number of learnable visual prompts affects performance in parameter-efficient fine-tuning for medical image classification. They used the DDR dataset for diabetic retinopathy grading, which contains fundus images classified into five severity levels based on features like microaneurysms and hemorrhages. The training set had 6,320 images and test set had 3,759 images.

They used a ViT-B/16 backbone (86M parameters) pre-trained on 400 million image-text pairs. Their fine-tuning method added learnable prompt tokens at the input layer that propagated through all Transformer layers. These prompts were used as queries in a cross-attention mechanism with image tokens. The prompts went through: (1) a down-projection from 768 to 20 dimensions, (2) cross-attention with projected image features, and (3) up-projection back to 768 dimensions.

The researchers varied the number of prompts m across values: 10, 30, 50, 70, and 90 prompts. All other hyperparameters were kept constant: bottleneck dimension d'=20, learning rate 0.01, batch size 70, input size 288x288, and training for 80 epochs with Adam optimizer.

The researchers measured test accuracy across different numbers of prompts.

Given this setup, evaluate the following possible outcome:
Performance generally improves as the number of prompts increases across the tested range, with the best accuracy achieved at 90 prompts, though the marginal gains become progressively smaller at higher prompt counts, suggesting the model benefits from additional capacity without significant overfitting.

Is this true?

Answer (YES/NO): NO